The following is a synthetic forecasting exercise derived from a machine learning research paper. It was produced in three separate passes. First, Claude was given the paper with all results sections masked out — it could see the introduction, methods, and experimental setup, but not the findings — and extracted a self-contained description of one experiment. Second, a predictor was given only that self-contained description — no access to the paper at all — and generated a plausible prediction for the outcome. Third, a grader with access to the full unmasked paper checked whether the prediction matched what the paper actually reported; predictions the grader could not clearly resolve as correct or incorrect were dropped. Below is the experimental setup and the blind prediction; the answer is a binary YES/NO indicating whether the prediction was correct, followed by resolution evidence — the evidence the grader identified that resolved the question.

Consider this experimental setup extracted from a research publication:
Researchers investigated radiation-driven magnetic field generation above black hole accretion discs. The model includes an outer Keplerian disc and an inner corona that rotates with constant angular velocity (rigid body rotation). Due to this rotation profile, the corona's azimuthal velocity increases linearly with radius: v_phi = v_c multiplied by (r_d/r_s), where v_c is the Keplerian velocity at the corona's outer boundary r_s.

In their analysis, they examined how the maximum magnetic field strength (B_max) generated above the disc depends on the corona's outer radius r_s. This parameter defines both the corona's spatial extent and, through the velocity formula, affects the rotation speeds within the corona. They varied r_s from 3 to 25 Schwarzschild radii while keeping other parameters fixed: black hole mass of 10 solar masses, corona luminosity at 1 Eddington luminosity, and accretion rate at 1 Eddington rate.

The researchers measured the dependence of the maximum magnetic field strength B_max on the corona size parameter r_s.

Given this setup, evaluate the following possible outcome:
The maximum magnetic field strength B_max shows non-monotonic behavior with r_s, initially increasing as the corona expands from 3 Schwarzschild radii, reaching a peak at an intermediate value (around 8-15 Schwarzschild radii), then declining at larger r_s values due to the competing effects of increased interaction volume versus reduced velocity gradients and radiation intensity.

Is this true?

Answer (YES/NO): NO